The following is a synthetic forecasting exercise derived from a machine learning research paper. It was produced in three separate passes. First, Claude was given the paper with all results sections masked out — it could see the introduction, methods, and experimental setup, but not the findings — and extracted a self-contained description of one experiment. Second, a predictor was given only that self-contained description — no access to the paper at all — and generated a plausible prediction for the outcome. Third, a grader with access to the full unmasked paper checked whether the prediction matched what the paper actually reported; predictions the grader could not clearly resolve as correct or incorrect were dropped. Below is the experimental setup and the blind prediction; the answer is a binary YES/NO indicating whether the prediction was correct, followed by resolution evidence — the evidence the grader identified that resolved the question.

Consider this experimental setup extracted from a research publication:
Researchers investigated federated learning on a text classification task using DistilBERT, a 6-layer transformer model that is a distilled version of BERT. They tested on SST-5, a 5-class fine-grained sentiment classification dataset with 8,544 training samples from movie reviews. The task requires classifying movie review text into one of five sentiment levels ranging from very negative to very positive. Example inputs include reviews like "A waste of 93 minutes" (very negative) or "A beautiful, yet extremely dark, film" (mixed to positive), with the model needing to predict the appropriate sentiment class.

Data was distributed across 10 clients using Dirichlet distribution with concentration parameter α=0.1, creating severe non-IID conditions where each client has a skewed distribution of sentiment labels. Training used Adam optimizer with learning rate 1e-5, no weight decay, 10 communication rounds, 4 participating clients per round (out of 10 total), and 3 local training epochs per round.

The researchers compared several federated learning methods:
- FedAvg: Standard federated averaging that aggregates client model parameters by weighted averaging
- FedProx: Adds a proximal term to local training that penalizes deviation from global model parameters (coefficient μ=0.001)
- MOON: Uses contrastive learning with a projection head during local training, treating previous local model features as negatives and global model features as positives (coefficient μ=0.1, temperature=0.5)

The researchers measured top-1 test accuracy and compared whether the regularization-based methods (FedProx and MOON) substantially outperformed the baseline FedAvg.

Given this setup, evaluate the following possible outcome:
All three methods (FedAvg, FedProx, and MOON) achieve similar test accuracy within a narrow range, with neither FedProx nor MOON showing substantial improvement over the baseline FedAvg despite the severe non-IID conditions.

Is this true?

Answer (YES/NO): YES